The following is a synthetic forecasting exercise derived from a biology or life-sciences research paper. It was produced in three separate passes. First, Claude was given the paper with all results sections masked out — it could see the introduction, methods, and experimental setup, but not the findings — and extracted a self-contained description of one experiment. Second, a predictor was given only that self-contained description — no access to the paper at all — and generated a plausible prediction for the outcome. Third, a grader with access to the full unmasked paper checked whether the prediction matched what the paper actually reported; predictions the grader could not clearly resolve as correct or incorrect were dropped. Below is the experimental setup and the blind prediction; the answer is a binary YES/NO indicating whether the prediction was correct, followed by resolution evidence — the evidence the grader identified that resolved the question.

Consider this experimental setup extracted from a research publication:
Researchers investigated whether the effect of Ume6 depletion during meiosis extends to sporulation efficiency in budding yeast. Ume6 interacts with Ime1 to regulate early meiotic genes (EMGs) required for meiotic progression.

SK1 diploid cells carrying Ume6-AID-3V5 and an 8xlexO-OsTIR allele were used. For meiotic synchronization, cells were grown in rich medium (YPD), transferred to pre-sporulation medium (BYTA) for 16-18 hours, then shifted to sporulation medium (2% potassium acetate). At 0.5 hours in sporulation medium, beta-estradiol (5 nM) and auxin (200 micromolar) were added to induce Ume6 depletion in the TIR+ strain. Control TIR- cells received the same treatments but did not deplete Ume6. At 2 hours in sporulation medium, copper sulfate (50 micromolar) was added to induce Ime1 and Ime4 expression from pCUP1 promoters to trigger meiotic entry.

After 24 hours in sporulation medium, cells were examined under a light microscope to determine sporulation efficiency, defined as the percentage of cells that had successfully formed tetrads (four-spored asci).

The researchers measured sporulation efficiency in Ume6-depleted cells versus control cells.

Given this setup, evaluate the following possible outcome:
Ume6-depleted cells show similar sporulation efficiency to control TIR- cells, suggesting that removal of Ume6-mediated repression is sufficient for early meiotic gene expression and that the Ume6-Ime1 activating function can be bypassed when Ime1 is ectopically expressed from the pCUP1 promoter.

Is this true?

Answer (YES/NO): NO